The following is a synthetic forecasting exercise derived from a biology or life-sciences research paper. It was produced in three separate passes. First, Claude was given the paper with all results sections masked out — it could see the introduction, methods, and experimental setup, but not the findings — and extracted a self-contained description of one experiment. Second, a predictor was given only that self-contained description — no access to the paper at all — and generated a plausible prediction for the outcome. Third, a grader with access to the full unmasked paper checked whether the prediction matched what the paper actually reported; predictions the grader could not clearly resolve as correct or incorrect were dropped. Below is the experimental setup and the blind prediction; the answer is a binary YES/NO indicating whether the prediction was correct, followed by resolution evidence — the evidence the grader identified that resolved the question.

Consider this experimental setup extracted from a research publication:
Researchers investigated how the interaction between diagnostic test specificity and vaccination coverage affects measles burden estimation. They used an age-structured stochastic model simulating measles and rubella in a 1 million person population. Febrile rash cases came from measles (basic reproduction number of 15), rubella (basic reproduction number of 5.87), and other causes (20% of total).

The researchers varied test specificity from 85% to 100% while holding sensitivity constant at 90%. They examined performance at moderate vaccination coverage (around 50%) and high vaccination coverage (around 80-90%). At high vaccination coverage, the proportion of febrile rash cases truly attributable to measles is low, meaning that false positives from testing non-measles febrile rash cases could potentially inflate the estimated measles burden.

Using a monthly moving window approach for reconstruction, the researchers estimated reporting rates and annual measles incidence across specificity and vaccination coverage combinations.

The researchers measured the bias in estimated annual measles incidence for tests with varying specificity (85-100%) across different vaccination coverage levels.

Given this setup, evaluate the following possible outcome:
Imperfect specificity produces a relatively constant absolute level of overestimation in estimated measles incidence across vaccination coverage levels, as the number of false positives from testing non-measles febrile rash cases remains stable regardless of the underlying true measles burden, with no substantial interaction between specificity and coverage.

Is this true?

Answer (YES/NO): NO